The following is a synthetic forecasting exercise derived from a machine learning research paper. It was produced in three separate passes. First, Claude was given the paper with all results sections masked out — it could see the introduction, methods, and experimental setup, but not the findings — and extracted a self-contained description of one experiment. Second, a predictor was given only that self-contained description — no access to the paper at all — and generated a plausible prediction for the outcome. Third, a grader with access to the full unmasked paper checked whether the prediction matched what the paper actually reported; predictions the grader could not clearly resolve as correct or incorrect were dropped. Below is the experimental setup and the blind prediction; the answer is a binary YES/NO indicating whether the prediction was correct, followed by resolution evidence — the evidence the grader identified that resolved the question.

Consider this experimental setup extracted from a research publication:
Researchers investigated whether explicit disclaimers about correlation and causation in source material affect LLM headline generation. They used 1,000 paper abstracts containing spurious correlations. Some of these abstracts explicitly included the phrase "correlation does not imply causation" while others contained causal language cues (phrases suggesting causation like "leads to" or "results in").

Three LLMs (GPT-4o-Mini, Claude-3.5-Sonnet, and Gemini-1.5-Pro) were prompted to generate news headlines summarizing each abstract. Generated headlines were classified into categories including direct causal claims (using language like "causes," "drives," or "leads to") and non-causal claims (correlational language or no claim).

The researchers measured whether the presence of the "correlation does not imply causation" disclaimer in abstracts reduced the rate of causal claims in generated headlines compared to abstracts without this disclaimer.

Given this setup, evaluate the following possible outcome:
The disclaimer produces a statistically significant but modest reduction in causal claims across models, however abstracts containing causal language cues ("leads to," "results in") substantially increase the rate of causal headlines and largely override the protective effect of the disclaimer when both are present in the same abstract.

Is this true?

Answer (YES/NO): NO